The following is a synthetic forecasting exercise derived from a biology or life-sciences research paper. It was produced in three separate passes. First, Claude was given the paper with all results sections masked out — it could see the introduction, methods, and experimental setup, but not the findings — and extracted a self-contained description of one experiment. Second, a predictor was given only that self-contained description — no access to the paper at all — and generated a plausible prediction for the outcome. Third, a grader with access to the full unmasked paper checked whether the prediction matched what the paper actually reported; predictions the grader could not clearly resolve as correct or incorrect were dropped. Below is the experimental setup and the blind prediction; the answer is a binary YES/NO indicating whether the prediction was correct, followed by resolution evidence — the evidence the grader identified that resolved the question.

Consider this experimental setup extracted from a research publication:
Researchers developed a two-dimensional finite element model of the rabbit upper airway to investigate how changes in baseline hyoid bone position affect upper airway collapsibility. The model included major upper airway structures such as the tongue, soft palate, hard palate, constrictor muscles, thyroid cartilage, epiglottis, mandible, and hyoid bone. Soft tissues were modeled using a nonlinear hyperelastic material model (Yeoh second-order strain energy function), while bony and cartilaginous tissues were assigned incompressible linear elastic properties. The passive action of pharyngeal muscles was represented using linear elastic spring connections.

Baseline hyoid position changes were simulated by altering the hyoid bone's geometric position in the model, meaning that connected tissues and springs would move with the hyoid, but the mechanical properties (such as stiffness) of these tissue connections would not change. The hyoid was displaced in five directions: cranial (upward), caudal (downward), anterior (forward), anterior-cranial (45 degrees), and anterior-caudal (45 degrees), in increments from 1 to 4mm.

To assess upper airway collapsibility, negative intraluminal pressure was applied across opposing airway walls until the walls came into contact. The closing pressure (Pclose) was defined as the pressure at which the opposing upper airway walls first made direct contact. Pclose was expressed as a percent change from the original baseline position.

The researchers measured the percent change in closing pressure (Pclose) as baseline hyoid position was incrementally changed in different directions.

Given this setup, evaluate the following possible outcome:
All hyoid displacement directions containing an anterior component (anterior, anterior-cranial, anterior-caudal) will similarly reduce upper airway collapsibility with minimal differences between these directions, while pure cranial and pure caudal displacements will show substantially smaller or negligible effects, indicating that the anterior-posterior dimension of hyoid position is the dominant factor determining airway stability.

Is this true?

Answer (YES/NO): NO